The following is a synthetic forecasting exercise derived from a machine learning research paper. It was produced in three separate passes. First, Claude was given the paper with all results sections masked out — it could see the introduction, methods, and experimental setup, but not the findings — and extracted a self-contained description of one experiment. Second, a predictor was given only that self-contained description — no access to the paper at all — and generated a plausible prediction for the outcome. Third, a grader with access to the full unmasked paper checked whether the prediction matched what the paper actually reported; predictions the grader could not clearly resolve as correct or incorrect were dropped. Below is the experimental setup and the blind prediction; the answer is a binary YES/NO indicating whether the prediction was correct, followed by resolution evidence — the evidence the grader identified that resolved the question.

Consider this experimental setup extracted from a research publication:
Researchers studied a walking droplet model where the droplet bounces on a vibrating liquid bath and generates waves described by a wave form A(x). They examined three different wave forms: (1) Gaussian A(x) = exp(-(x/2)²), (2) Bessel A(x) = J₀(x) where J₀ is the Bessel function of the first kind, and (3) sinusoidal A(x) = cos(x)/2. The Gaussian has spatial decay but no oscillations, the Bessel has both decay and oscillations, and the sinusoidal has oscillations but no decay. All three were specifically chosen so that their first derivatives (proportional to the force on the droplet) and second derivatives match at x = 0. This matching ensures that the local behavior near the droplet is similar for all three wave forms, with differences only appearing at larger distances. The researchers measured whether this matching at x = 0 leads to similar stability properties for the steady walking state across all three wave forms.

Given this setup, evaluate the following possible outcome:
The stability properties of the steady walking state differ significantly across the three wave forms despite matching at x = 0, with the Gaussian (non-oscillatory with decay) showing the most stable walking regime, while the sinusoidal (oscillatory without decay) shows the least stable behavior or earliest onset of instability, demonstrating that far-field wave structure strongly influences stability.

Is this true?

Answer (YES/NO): YES